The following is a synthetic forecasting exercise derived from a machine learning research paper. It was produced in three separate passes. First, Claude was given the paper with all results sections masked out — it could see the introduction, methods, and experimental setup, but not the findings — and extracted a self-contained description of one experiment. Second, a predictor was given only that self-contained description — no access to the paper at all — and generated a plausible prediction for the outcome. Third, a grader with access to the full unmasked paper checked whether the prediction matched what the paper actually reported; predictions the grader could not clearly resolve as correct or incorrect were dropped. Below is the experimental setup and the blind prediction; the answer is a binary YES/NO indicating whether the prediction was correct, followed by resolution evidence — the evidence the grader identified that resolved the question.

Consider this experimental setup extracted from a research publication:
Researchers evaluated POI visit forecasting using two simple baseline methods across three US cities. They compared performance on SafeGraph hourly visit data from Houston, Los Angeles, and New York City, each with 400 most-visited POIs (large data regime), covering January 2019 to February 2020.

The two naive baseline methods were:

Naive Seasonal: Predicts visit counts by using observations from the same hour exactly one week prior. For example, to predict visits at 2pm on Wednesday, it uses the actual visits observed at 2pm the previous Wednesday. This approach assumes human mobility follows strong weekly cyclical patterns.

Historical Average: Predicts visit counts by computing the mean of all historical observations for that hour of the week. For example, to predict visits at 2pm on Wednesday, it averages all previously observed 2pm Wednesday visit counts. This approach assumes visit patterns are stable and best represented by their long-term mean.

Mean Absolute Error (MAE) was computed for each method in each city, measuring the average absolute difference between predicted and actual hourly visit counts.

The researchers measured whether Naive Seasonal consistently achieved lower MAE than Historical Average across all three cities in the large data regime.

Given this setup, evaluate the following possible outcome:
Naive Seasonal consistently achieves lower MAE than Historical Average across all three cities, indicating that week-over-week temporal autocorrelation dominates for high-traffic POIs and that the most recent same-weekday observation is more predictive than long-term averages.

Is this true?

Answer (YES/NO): YES